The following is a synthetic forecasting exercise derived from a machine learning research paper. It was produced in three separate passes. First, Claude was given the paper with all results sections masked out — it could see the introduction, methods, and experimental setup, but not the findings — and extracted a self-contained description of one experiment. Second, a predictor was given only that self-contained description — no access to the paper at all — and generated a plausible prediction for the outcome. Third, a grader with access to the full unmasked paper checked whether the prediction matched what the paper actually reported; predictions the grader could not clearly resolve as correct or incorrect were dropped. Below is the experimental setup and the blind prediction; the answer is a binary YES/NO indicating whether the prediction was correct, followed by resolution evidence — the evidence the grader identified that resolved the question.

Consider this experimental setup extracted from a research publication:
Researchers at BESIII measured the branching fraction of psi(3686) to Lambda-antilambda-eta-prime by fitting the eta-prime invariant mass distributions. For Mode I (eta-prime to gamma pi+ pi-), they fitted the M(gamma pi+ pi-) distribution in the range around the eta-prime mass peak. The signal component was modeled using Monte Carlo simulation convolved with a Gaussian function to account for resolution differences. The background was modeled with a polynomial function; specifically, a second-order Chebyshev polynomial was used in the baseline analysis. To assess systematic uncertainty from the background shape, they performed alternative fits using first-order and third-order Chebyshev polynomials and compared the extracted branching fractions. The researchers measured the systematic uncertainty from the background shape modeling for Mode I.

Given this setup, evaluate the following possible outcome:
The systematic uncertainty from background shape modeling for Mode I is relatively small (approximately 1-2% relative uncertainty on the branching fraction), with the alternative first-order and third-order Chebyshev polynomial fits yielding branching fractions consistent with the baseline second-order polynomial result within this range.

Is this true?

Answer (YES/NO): YES